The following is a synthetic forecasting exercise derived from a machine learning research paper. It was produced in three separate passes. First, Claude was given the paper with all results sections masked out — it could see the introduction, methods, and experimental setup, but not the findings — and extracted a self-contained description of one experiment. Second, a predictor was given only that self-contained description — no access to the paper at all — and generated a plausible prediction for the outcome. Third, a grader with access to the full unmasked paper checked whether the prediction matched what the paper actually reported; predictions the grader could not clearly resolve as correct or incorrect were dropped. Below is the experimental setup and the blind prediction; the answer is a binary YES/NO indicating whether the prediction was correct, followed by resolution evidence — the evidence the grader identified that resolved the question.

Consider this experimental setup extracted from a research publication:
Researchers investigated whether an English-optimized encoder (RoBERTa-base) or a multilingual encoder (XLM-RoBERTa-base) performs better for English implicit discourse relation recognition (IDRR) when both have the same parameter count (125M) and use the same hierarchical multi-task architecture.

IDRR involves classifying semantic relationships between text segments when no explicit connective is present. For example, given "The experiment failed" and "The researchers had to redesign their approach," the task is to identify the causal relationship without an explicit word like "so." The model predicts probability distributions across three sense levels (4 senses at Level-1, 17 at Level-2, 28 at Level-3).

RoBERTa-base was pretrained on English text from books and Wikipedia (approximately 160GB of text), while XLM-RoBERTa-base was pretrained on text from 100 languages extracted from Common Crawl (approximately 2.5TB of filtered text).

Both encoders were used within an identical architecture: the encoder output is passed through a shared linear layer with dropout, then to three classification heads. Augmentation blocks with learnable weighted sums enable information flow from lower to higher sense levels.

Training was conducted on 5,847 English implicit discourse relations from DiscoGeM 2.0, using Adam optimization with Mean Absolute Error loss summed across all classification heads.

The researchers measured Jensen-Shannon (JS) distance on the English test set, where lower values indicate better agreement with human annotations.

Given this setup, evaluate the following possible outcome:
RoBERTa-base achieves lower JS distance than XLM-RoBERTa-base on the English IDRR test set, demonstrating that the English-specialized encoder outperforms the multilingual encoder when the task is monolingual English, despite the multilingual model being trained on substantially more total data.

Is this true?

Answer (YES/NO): YES